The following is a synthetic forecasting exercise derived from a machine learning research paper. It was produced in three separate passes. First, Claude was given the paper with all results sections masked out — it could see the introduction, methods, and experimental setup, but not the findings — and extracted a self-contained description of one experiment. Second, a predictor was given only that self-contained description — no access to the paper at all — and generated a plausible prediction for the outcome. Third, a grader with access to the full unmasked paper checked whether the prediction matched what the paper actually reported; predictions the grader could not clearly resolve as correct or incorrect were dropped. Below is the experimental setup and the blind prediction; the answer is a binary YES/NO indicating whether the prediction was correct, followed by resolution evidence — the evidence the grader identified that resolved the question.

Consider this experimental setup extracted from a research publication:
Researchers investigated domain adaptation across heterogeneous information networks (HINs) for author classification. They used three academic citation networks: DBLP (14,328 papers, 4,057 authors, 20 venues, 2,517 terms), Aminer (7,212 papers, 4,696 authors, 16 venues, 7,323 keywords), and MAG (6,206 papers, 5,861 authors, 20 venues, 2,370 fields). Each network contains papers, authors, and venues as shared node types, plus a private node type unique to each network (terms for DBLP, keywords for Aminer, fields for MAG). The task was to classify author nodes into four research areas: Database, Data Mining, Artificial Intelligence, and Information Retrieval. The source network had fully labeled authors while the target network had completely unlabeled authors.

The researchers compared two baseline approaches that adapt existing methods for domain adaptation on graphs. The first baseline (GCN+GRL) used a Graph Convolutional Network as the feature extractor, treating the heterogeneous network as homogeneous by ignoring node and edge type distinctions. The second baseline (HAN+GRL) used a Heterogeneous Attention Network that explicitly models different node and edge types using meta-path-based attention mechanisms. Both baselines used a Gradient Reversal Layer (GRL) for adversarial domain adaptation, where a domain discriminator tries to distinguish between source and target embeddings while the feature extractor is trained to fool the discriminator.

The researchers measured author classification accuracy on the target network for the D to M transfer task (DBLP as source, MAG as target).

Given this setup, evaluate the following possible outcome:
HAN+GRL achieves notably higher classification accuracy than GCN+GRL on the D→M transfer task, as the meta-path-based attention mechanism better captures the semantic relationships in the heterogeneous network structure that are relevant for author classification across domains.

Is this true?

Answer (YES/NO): NO